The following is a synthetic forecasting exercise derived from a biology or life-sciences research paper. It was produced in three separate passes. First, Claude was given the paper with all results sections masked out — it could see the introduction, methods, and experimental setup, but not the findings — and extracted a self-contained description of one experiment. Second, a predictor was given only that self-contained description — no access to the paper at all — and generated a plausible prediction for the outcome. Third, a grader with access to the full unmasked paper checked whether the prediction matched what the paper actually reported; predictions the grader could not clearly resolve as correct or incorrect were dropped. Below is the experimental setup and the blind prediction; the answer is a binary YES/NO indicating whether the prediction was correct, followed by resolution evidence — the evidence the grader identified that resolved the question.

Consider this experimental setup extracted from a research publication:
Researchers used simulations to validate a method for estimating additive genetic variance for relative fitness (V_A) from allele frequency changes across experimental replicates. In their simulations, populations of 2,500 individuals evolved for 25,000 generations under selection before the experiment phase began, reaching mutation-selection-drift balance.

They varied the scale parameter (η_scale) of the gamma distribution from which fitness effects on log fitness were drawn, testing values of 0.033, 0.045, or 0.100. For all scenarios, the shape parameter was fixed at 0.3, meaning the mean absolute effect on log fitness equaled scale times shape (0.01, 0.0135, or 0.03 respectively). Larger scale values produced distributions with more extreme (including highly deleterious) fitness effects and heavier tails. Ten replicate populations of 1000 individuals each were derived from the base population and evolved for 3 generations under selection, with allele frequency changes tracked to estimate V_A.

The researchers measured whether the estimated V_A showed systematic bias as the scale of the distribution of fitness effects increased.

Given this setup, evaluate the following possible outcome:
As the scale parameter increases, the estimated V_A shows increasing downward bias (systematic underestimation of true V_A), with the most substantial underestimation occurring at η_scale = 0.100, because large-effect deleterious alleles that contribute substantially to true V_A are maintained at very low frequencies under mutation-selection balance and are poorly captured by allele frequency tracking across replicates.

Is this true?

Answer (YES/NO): NO